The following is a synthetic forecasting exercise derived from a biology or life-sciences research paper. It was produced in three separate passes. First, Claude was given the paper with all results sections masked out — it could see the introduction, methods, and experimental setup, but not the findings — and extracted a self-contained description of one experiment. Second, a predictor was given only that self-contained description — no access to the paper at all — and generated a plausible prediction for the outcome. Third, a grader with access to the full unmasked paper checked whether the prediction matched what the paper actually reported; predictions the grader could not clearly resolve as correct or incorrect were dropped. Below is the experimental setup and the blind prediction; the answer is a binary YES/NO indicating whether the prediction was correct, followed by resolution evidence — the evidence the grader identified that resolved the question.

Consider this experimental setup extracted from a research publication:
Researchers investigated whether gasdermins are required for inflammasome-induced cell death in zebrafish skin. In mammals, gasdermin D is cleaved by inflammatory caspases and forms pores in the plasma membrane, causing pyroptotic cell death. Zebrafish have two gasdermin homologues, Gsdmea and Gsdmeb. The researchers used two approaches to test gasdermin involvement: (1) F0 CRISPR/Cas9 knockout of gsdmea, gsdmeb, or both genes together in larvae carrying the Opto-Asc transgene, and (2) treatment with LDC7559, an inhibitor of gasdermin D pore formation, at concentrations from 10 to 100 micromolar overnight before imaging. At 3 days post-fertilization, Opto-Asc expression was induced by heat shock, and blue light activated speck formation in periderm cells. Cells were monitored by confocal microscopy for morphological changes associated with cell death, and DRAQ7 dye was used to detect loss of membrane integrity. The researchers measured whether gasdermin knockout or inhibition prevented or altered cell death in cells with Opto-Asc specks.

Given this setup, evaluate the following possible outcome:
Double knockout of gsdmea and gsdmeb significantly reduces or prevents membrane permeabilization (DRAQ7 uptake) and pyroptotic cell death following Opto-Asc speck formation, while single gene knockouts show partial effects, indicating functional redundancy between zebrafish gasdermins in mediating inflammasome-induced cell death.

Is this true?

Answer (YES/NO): NO